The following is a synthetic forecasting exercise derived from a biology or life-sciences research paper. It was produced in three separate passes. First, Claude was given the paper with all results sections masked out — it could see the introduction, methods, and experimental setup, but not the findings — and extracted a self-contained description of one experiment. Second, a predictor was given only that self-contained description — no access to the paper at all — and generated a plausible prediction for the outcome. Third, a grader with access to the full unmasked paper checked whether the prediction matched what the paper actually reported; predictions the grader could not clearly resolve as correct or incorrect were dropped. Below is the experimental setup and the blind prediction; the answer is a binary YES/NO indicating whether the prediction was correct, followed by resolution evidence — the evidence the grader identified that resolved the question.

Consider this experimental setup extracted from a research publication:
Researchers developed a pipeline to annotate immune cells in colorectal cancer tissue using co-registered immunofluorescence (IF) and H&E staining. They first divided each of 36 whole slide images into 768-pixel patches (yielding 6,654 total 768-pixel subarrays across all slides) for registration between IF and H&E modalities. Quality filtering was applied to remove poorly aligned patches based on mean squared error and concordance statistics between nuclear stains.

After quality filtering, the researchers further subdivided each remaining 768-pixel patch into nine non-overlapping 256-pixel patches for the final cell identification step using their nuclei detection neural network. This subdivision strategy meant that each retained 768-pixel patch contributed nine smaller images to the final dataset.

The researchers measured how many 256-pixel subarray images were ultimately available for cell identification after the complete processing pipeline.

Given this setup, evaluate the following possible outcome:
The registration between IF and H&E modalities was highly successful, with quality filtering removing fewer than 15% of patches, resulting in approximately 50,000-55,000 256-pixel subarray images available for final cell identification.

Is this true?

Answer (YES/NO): NO